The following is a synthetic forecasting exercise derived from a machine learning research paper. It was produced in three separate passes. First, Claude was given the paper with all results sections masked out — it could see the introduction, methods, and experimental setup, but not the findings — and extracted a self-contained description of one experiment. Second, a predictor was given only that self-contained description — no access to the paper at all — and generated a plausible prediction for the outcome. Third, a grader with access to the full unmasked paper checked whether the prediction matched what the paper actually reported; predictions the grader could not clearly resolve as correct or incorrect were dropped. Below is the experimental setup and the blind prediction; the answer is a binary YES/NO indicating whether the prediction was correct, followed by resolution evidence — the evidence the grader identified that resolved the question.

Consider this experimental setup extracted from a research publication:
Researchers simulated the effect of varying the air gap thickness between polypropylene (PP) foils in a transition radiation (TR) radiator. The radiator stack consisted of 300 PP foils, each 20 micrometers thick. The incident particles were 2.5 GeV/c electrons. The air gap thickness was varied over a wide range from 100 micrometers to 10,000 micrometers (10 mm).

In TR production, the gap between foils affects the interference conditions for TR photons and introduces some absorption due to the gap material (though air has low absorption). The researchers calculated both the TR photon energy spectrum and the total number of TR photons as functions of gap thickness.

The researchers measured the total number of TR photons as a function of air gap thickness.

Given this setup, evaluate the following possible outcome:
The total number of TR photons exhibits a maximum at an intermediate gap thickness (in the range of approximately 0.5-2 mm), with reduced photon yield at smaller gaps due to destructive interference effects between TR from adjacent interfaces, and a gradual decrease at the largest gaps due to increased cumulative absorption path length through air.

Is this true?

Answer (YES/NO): YES